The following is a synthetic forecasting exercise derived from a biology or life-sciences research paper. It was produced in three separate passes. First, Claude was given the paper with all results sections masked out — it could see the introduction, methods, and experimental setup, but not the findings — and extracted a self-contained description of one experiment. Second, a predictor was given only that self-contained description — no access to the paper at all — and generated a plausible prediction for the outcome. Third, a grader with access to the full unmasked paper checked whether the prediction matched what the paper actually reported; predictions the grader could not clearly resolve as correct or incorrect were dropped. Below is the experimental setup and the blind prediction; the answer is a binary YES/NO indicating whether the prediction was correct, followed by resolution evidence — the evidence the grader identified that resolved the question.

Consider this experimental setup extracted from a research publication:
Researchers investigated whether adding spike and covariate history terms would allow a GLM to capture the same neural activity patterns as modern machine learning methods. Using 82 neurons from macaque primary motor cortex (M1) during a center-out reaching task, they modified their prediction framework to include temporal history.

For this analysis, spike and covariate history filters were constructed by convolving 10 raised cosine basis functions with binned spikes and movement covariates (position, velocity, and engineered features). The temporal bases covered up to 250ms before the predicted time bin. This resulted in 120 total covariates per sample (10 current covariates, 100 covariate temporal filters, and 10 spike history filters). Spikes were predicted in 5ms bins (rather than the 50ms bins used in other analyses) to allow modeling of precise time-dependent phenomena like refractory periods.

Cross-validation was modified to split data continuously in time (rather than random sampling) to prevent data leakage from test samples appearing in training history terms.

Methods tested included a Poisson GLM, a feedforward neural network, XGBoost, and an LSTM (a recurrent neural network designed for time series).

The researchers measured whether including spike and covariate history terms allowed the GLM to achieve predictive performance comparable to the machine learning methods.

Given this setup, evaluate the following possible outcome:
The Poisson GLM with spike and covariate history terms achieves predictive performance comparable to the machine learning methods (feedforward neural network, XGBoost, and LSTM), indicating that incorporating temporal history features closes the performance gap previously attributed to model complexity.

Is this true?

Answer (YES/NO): NO